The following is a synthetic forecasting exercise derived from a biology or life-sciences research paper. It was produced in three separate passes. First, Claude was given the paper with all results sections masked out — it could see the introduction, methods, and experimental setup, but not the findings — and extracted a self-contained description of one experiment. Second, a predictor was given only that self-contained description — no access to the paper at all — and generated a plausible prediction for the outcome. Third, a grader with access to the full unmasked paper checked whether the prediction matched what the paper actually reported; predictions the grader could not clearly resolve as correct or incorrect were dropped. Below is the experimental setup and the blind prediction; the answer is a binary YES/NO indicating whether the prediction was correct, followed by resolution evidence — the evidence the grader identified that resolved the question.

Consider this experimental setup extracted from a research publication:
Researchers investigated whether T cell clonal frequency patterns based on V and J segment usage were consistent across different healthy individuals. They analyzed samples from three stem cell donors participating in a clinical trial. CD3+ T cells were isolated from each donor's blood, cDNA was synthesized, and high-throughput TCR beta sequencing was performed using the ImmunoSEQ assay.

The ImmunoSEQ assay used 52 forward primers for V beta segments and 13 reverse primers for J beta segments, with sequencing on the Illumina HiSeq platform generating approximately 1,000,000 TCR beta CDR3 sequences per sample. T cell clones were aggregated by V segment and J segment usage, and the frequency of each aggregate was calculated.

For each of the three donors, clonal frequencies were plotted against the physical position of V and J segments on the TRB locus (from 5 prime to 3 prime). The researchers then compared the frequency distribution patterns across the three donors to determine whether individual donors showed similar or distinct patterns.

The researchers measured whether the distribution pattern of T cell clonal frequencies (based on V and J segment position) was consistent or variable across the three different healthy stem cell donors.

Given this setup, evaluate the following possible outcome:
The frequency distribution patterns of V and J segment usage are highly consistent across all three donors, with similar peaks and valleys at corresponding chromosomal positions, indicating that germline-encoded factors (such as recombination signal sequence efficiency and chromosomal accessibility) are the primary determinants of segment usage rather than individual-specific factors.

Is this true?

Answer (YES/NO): YES